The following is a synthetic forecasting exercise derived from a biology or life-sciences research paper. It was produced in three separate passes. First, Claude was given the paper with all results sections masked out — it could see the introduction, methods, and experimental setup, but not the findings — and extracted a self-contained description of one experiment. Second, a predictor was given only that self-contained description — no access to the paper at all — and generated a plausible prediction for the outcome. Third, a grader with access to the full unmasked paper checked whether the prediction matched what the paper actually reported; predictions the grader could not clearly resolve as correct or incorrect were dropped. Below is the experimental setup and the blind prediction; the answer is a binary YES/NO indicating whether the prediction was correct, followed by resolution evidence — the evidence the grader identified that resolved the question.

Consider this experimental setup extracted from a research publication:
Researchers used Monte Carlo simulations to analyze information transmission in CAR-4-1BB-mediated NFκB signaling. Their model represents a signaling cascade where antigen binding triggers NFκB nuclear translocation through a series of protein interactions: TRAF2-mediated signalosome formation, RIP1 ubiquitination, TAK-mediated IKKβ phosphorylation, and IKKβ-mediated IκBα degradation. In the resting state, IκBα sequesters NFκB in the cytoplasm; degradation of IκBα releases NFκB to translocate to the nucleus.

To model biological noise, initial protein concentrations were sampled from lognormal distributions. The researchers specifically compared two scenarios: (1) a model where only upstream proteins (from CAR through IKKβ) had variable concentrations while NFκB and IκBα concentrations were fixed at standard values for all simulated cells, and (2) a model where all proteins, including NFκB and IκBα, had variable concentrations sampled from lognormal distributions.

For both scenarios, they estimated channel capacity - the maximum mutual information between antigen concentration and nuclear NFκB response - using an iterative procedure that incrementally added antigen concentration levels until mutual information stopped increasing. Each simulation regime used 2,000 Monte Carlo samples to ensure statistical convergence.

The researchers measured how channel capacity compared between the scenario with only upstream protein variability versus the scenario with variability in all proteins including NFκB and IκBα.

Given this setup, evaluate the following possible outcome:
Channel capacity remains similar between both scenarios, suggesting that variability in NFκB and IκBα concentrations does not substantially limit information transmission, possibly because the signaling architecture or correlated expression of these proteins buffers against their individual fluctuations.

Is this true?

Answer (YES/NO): NO